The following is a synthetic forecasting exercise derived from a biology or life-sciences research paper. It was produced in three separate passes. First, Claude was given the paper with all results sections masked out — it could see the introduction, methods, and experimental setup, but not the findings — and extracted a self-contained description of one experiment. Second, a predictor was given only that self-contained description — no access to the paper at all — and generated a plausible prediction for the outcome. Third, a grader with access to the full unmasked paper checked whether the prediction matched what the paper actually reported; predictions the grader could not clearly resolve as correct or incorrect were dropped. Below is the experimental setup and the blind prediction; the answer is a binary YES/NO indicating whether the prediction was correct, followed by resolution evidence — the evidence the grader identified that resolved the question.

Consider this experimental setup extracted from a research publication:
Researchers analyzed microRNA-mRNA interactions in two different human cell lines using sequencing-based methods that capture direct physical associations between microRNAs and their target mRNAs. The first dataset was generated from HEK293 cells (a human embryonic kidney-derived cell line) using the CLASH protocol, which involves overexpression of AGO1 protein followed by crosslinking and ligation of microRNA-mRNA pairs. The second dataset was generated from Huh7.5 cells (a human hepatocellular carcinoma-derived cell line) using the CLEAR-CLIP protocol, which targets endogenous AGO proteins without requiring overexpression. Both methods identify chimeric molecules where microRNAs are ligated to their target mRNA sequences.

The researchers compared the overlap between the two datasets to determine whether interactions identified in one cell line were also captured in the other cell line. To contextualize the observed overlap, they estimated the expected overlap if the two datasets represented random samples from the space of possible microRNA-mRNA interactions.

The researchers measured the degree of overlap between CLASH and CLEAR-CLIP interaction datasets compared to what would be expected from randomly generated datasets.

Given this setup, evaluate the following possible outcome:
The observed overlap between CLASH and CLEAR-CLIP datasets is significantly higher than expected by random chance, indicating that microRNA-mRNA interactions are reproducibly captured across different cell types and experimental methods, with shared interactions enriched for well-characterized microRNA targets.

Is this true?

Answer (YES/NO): NO